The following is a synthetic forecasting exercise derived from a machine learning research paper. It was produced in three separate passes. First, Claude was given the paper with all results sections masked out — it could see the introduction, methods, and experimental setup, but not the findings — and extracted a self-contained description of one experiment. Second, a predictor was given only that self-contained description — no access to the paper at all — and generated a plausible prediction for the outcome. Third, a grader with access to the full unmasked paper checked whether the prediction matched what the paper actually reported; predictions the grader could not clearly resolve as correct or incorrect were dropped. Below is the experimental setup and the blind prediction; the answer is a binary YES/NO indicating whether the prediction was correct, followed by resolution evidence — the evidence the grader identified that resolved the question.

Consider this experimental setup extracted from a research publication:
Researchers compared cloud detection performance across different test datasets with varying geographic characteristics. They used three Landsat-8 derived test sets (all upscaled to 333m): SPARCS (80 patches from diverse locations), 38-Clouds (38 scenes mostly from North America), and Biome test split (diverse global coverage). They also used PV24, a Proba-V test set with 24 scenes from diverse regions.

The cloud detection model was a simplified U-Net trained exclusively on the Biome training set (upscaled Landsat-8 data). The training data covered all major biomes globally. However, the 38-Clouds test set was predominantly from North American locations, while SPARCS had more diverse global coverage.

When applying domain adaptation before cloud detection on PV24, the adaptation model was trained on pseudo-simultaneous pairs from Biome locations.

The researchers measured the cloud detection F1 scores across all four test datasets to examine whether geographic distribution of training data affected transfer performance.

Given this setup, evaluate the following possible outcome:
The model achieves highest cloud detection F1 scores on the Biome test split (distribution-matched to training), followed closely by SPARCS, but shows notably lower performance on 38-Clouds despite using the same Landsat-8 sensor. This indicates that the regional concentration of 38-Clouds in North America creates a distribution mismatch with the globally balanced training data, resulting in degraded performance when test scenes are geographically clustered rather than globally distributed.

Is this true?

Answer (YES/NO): NO